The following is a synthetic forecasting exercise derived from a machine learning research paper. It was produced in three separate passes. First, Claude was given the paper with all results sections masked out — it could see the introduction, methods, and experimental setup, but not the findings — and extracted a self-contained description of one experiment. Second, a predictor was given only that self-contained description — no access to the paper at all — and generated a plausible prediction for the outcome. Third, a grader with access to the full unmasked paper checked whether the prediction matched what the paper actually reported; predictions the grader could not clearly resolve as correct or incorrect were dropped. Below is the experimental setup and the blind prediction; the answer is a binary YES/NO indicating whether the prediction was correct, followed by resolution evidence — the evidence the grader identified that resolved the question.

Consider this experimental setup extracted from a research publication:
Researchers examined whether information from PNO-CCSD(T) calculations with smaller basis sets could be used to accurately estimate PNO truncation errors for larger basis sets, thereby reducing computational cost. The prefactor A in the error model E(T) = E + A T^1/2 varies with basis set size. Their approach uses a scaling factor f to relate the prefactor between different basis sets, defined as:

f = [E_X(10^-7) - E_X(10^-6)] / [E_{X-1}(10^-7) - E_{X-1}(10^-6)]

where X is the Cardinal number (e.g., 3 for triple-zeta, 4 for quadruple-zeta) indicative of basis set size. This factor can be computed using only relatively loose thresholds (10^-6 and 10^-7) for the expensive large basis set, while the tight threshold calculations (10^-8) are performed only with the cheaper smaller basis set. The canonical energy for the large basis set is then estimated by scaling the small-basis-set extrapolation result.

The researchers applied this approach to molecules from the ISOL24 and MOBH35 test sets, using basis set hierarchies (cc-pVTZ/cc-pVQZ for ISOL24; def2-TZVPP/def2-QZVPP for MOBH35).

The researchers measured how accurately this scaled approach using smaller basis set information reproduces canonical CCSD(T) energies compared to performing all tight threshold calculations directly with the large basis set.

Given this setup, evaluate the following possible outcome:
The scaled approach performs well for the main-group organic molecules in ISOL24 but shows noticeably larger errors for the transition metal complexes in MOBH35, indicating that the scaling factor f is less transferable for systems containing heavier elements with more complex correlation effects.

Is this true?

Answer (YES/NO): NO